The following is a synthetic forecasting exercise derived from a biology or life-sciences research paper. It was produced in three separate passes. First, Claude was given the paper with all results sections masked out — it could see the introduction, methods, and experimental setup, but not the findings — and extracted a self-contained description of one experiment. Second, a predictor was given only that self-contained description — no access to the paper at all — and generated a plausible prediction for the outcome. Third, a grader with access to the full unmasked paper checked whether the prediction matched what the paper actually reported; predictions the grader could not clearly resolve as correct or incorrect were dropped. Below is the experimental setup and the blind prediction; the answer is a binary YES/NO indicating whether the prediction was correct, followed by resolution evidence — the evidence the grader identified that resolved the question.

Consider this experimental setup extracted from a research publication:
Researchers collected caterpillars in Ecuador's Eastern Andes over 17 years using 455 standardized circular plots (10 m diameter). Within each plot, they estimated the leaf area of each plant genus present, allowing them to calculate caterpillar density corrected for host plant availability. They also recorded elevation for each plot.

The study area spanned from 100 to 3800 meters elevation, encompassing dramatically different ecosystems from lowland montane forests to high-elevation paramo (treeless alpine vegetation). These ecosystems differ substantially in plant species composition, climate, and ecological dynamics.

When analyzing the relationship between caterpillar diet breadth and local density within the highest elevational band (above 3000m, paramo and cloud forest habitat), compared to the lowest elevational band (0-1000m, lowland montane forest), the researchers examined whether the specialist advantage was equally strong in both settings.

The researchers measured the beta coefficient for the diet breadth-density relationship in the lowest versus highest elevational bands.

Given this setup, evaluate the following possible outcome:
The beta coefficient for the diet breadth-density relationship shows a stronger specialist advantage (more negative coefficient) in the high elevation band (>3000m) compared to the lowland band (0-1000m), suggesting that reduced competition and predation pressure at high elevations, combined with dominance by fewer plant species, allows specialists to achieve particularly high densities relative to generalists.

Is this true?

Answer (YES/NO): NO